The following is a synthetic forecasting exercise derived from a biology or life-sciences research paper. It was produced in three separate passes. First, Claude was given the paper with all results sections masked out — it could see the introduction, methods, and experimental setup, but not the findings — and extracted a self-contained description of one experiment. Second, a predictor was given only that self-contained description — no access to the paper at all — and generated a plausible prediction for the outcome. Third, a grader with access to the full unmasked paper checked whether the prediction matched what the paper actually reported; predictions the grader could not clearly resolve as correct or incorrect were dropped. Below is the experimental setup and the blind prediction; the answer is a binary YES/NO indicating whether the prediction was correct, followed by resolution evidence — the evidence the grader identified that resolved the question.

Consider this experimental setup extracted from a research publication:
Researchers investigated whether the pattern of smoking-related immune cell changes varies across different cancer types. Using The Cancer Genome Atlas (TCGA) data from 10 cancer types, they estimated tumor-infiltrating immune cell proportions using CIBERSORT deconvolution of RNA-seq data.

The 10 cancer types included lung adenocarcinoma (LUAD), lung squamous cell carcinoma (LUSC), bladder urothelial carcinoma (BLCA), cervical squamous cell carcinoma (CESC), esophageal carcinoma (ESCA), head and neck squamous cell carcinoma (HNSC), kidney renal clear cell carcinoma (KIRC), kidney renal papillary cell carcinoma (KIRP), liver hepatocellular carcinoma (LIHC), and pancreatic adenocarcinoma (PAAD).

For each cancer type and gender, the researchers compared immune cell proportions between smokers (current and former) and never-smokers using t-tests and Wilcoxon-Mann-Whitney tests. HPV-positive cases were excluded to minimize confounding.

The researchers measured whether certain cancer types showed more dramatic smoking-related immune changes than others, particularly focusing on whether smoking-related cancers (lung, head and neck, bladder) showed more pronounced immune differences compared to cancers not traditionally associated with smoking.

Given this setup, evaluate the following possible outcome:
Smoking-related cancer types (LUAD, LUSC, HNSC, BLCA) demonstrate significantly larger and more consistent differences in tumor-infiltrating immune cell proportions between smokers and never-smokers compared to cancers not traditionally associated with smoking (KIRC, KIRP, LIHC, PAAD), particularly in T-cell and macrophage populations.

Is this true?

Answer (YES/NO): NO